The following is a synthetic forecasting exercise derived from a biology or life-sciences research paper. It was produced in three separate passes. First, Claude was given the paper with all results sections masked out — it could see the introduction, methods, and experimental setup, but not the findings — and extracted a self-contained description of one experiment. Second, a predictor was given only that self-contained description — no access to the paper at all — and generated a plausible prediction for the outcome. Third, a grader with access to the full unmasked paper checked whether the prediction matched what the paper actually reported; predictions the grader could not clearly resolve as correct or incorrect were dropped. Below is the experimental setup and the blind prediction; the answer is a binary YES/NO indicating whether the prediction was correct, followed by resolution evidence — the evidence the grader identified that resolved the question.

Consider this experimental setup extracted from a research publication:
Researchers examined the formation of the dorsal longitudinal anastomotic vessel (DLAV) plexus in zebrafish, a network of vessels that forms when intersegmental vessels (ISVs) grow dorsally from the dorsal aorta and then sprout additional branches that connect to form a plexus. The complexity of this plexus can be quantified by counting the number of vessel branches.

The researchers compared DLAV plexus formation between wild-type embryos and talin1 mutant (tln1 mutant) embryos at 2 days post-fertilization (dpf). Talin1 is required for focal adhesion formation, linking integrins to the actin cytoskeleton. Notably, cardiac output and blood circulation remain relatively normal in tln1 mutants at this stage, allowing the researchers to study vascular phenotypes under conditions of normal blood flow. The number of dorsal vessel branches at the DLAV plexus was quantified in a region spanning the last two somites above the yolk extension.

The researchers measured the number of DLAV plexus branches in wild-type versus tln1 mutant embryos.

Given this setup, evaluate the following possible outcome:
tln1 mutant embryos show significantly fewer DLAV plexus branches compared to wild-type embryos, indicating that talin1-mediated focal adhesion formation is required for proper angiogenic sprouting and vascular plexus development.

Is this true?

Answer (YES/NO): YES